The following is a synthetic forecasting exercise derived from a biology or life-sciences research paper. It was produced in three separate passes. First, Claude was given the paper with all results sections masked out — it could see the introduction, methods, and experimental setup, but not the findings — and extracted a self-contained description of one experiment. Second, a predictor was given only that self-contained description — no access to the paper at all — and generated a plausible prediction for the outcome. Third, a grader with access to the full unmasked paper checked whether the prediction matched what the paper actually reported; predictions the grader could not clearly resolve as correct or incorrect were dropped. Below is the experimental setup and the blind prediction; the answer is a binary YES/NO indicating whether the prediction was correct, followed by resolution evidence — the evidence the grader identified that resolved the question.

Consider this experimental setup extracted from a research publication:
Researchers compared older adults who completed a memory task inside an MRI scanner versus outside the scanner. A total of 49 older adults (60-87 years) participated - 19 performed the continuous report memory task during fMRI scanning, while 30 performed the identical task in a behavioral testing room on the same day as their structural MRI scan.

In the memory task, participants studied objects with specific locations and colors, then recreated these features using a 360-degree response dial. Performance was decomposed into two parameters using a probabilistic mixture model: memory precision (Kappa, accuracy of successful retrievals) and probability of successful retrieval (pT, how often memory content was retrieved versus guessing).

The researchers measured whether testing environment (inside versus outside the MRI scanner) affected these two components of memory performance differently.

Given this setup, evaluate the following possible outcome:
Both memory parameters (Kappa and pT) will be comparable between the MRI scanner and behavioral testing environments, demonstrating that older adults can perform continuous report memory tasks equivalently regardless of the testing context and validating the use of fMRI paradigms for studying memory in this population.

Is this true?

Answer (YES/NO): NO